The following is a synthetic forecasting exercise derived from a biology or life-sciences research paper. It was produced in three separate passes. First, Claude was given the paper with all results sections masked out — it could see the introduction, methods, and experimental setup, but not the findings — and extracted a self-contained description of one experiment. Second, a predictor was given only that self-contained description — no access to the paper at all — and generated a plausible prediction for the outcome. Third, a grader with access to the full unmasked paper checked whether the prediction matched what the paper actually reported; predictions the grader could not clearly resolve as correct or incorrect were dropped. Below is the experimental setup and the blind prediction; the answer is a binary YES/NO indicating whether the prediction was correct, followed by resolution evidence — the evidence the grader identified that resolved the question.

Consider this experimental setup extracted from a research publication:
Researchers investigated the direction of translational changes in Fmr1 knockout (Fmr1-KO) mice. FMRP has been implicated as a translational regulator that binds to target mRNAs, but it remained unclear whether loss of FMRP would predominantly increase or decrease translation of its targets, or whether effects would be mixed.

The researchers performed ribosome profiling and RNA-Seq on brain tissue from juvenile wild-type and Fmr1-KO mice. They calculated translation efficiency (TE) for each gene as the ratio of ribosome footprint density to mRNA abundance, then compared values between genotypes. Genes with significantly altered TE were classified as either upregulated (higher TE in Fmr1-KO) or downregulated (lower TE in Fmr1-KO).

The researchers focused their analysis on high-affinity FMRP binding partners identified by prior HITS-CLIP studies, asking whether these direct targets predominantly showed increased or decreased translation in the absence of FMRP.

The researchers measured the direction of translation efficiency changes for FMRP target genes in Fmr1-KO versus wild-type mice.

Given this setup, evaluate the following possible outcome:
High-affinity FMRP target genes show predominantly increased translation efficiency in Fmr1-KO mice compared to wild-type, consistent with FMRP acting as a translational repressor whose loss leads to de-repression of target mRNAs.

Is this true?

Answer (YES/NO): NO